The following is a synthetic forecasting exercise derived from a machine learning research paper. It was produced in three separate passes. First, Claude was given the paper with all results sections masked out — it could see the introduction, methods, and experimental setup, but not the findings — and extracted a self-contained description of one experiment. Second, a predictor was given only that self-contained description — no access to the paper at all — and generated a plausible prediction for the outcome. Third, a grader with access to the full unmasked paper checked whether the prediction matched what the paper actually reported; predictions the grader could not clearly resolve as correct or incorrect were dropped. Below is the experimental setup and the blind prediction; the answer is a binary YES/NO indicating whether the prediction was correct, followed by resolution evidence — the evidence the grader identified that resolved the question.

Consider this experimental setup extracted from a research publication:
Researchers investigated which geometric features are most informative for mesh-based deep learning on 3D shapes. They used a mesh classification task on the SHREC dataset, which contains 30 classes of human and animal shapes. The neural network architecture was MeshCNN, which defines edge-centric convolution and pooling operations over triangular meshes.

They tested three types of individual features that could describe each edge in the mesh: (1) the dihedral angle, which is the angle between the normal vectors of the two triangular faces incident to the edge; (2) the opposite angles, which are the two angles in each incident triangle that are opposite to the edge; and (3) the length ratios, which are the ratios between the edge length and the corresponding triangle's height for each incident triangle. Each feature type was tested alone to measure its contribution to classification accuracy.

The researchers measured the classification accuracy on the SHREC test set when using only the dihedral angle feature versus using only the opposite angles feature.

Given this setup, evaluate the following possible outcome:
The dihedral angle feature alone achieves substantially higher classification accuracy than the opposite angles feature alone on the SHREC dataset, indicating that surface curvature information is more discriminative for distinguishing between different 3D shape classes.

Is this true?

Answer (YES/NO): NO